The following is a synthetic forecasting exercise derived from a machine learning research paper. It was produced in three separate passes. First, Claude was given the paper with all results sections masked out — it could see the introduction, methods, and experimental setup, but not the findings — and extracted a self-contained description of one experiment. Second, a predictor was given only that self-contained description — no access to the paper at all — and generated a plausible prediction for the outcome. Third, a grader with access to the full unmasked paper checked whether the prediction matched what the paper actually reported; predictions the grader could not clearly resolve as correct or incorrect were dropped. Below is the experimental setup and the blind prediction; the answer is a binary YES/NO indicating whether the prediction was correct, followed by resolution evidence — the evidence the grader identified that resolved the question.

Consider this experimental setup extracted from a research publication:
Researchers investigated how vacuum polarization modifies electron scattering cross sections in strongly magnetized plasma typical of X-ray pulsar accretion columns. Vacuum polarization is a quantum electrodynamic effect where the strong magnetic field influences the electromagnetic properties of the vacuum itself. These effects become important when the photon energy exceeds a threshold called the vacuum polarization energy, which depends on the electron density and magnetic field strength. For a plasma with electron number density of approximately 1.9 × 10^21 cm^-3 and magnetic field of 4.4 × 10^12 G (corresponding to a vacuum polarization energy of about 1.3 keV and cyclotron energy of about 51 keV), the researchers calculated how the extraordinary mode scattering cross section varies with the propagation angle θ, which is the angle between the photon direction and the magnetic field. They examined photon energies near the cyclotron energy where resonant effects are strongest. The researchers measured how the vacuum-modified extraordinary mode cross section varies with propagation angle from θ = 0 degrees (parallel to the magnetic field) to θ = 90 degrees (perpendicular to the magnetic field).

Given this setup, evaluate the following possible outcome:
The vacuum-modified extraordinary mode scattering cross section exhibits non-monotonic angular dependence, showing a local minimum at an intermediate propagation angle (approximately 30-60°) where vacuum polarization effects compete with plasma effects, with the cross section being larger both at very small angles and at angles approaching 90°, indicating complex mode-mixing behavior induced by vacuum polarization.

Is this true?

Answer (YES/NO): NO